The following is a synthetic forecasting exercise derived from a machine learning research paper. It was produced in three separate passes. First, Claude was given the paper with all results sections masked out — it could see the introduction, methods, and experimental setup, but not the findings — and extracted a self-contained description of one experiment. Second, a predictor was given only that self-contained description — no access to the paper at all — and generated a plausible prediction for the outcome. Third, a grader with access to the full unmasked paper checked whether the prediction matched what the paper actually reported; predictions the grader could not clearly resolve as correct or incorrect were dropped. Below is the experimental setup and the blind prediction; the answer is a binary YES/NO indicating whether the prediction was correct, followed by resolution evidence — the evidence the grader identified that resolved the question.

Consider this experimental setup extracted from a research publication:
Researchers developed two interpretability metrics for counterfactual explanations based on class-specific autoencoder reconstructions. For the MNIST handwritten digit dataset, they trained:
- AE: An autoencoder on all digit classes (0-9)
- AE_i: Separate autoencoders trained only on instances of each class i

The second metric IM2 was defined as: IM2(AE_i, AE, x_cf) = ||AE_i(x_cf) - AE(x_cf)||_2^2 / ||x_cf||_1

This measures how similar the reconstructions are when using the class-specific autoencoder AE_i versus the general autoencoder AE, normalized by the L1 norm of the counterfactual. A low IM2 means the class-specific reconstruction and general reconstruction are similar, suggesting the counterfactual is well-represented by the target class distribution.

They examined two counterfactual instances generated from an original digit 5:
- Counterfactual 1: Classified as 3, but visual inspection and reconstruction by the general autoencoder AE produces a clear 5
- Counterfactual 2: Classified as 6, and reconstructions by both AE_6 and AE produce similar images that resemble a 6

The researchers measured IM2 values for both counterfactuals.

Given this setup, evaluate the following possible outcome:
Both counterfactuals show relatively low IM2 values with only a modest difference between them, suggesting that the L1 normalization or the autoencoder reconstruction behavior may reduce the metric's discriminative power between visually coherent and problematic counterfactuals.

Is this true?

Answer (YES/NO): NO